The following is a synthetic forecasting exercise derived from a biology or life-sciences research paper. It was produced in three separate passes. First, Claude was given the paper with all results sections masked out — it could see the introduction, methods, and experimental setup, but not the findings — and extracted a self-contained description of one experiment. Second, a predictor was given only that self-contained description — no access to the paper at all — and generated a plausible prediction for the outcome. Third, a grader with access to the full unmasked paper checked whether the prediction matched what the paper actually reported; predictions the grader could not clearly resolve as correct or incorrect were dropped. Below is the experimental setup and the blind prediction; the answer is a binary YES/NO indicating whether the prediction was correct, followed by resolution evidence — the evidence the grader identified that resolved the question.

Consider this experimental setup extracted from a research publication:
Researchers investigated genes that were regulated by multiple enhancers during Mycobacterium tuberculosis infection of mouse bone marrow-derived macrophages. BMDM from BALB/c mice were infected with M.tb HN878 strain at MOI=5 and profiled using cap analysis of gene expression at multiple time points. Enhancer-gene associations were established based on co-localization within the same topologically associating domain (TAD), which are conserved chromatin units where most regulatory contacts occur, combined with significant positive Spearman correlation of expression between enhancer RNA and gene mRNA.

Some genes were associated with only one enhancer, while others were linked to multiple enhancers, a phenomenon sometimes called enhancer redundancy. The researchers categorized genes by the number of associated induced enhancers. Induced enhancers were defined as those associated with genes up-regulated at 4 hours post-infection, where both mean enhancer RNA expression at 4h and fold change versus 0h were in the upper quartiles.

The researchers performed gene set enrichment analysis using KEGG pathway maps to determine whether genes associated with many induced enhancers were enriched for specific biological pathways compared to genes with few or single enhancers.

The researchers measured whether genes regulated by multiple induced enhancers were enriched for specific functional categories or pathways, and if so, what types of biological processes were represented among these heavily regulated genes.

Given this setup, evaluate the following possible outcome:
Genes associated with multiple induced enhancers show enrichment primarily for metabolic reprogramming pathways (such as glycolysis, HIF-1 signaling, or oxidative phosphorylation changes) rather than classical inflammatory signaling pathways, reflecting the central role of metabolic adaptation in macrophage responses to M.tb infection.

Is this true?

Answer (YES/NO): NO